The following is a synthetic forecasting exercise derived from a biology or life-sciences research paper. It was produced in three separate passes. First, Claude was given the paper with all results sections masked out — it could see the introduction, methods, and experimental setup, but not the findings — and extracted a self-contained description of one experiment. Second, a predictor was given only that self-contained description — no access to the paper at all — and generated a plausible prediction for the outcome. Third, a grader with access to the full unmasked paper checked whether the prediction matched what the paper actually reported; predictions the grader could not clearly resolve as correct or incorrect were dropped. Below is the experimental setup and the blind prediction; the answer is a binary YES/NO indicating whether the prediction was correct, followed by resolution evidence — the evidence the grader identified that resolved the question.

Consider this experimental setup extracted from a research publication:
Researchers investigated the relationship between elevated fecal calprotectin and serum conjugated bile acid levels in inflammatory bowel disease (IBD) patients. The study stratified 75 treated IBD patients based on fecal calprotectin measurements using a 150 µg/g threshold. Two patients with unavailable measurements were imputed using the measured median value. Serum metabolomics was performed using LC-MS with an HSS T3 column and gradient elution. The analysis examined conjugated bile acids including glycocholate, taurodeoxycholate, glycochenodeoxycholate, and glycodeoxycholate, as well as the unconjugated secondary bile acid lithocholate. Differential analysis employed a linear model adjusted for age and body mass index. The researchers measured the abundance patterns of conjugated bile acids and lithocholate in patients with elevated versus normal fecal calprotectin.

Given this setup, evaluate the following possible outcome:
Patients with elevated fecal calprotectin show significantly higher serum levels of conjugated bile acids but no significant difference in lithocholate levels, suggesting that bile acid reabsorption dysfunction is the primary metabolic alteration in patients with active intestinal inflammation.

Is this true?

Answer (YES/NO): NO